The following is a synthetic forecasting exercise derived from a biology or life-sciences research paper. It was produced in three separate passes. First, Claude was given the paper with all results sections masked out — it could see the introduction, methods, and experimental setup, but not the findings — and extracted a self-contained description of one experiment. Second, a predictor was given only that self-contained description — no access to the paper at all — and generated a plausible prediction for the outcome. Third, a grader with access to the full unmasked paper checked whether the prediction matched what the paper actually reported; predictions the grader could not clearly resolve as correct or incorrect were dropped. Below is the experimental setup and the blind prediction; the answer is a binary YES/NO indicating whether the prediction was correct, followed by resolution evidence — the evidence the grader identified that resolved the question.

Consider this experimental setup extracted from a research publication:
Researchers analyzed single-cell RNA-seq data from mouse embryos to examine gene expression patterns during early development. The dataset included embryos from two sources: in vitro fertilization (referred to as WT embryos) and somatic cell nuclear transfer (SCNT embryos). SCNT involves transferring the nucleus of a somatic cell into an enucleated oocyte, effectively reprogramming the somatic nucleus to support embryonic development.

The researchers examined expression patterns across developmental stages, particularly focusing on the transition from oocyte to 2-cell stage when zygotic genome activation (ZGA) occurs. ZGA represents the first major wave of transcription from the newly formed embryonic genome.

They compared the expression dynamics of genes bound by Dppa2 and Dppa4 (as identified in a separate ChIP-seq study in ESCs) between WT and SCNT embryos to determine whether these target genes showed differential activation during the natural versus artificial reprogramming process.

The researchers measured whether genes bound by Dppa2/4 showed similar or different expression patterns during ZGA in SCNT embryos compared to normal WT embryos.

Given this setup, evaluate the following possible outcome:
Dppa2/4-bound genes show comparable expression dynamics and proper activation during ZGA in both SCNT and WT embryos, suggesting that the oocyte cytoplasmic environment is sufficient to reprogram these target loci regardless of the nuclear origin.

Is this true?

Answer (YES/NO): NO